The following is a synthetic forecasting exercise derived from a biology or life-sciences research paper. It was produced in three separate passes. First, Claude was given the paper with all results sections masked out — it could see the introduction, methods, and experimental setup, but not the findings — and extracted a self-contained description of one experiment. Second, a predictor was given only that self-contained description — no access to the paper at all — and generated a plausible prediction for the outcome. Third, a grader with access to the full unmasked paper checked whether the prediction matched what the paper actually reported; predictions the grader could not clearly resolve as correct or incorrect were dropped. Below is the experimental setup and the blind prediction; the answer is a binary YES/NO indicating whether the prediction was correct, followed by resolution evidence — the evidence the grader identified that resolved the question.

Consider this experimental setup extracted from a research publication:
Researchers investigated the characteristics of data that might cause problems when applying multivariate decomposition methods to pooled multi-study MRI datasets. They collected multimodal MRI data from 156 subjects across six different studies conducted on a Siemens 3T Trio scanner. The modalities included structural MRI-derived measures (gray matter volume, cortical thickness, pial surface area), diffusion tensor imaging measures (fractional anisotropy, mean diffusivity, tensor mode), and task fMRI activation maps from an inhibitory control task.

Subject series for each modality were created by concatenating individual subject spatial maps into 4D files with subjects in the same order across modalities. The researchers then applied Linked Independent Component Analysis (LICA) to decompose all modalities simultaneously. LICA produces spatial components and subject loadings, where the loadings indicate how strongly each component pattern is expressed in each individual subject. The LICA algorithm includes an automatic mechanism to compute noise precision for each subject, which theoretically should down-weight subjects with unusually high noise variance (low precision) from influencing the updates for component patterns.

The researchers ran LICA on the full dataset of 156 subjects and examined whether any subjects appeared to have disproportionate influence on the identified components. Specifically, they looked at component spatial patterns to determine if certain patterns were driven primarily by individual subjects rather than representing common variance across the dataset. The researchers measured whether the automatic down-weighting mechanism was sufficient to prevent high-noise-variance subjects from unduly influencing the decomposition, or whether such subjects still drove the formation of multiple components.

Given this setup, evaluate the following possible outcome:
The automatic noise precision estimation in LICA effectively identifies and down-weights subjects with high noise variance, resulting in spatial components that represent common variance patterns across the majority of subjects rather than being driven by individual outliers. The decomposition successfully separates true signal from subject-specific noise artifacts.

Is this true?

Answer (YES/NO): NO